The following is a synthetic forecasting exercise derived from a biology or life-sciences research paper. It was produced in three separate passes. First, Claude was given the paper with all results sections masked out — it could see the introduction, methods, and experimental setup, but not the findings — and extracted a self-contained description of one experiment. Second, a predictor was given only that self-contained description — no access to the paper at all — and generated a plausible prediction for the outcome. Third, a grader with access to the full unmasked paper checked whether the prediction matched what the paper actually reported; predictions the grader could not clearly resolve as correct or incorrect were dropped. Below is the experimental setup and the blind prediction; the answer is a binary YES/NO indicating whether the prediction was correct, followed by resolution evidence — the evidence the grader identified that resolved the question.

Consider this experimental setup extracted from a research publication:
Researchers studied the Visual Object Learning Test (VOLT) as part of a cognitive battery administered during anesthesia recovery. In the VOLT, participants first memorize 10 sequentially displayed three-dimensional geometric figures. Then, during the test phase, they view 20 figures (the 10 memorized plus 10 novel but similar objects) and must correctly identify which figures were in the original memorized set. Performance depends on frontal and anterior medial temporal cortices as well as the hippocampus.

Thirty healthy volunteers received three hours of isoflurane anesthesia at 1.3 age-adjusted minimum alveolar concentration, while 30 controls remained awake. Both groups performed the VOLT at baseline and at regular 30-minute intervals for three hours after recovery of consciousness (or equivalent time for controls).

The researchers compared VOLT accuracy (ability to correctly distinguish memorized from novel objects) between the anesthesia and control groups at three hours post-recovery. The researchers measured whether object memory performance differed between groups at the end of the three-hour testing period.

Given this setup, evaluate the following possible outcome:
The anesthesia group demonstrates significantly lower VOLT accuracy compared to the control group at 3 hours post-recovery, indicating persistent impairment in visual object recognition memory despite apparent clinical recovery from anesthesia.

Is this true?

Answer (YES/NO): YES